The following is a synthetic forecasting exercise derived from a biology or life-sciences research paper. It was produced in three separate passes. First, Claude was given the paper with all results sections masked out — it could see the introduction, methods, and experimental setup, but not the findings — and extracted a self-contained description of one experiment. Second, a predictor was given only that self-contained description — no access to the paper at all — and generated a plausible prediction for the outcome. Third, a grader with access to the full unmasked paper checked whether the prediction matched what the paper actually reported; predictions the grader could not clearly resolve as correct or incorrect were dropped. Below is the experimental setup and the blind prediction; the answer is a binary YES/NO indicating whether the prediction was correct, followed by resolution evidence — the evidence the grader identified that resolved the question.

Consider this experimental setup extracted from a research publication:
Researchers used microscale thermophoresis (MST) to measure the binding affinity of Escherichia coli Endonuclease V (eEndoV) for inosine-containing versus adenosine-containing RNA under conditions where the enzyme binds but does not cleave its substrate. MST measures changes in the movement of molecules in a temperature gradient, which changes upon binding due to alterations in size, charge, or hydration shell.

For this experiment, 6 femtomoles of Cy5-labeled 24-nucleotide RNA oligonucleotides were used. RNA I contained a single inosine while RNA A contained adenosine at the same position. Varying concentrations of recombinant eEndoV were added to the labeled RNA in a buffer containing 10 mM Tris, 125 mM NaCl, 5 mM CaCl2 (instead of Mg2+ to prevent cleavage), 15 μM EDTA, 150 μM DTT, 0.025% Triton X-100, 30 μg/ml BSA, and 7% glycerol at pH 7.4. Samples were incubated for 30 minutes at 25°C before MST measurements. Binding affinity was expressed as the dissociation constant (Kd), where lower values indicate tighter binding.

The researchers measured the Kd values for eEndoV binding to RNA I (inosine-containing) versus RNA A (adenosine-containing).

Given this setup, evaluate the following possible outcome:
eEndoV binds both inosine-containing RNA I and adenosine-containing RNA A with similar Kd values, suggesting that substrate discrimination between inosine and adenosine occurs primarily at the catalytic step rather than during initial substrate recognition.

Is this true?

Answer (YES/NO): NO